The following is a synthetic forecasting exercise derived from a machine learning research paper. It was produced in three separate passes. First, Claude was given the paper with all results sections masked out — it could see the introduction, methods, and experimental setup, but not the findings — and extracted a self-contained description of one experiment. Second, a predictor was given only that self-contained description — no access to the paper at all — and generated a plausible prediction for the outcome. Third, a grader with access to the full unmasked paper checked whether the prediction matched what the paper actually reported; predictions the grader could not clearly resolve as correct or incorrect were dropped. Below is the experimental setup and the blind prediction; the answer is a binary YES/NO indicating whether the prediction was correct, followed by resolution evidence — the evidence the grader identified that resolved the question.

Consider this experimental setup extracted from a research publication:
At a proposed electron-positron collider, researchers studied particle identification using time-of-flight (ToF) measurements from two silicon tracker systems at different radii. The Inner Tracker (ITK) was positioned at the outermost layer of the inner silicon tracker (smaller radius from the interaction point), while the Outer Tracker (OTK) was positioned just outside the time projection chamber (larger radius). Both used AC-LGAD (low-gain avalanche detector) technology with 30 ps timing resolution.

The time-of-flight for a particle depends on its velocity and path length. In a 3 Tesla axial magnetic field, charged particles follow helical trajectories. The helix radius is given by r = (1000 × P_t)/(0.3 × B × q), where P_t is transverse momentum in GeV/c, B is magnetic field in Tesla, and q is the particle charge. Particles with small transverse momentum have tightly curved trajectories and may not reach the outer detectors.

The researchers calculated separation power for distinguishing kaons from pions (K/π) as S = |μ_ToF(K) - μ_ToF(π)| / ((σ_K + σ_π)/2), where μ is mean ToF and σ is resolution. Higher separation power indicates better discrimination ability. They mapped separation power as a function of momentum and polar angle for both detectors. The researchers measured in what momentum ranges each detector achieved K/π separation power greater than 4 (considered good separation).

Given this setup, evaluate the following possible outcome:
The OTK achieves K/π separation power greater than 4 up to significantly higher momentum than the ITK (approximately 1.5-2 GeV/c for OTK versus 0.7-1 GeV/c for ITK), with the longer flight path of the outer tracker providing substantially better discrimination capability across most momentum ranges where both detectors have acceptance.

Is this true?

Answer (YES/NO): NO